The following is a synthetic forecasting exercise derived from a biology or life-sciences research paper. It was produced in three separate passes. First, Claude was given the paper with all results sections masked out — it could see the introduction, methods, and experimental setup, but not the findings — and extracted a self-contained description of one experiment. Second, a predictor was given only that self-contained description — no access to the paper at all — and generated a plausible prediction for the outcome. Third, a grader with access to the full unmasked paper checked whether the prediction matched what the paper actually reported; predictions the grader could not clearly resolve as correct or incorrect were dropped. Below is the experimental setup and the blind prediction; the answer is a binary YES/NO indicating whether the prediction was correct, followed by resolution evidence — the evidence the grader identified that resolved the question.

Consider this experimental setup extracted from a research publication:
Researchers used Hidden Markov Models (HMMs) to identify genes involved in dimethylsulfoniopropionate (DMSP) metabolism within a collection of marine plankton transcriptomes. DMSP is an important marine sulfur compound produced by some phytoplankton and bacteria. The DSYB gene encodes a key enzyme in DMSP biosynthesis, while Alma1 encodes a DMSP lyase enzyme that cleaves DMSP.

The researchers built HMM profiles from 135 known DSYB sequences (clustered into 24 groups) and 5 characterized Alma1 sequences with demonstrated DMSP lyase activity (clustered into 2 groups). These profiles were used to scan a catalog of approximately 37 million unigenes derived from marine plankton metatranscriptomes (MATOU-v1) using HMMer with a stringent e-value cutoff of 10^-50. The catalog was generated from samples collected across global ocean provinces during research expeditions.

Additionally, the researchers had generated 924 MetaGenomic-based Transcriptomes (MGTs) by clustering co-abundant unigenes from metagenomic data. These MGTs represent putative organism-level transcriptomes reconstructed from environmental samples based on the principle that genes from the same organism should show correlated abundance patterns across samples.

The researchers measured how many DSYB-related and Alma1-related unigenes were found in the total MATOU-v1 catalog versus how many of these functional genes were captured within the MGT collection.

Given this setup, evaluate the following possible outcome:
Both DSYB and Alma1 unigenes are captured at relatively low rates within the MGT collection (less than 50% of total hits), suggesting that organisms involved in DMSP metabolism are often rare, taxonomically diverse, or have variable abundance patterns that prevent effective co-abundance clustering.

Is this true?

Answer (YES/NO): YES